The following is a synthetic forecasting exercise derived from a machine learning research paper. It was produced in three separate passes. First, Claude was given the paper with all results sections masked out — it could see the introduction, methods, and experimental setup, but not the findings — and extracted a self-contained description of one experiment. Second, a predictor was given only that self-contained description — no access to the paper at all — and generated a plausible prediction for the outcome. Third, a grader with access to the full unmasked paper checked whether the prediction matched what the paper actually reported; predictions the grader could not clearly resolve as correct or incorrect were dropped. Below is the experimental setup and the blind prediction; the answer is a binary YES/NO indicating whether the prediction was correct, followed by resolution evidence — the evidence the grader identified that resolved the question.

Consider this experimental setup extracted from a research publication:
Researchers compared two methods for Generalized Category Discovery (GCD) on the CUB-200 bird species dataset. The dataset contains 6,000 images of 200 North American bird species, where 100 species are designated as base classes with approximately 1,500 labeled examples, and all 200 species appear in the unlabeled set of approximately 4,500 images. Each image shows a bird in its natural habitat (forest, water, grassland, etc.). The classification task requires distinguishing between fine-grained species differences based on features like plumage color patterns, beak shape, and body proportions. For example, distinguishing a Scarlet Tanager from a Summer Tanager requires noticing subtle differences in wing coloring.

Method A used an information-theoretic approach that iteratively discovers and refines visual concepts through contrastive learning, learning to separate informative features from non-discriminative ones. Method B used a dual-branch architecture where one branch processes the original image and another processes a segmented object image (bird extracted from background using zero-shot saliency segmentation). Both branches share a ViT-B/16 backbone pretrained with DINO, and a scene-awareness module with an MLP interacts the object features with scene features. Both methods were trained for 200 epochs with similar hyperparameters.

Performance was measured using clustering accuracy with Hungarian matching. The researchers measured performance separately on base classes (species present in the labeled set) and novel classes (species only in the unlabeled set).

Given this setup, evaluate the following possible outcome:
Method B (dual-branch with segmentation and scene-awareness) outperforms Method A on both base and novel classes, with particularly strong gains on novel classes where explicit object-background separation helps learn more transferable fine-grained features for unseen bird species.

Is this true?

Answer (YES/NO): NO